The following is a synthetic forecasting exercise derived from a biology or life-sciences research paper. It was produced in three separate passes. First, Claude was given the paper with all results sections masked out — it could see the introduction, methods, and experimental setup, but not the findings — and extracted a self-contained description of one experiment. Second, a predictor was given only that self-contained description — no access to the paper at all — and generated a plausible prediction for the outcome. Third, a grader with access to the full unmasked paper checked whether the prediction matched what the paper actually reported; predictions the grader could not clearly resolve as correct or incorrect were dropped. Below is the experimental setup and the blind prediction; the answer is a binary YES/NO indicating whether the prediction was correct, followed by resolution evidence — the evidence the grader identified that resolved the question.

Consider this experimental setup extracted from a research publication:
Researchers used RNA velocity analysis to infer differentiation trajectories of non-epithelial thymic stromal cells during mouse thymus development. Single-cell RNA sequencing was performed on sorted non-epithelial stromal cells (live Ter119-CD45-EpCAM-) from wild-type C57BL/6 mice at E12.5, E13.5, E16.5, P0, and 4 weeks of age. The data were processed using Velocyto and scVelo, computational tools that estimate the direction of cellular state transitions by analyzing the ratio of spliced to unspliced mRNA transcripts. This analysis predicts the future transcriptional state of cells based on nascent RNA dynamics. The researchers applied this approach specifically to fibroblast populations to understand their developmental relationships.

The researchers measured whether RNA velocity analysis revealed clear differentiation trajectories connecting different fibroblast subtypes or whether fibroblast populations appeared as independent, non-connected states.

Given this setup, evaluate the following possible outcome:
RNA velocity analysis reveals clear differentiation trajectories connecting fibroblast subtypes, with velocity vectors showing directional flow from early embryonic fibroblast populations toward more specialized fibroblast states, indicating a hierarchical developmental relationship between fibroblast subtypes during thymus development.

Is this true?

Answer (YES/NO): YES